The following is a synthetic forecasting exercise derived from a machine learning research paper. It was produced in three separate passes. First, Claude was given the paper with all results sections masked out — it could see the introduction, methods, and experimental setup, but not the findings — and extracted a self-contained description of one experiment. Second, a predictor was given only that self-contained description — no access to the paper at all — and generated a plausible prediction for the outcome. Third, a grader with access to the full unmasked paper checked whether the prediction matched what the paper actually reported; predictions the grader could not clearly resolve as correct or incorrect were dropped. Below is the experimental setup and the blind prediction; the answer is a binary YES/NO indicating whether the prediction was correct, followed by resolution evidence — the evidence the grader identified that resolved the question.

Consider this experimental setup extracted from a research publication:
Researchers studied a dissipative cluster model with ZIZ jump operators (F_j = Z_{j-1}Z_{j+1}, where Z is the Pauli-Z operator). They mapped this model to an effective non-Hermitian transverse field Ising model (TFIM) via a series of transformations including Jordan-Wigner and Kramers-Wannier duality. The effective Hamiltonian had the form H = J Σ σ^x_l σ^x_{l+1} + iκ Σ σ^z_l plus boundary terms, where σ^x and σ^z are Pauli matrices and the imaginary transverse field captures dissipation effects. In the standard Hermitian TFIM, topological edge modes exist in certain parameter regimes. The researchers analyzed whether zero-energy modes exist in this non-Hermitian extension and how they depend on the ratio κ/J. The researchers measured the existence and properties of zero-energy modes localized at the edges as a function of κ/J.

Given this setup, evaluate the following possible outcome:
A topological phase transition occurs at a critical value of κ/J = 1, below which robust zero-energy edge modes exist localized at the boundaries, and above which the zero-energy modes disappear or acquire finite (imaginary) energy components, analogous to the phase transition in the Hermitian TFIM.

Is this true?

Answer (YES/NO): YES